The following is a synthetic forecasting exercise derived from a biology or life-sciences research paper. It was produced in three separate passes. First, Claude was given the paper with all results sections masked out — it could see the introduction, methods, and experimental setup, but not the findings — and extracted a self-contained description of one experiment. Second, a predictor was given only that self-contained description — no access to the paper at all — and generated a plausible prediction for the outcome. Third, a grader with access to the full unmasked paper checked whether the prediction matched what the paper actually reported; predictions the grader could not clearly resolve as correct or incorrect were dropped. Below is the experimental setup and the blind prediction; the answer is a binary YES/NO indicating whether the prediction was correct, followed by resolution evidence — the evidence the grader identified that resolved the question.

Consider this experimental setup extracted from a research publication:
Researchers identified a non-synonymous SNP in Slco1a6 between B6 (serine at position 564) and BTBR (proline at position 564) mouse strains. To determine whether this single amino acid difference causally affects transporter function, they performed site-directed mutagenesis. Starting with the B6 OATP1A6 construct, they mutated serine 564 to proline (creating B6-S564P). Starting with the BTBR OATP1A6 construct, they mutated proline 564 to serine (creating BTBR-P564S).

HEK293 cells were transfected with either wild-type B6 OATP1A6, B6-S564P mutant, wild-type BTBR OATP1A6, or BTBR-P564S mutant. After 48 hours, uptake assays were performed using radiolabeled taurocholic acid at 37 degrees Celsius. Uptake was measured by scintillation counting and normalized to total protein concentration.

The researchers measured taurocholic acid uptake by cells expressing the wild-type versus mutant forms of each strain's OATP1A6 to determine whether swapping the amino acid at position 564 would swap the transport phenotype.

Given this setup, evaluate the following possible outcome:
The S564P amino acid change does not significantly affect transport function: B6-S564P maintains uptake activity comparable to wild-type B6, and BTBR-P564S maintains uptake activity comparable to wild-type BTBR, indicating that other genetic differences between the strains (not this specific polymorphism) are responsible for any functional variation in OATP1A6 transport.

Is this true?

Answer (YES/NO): NO